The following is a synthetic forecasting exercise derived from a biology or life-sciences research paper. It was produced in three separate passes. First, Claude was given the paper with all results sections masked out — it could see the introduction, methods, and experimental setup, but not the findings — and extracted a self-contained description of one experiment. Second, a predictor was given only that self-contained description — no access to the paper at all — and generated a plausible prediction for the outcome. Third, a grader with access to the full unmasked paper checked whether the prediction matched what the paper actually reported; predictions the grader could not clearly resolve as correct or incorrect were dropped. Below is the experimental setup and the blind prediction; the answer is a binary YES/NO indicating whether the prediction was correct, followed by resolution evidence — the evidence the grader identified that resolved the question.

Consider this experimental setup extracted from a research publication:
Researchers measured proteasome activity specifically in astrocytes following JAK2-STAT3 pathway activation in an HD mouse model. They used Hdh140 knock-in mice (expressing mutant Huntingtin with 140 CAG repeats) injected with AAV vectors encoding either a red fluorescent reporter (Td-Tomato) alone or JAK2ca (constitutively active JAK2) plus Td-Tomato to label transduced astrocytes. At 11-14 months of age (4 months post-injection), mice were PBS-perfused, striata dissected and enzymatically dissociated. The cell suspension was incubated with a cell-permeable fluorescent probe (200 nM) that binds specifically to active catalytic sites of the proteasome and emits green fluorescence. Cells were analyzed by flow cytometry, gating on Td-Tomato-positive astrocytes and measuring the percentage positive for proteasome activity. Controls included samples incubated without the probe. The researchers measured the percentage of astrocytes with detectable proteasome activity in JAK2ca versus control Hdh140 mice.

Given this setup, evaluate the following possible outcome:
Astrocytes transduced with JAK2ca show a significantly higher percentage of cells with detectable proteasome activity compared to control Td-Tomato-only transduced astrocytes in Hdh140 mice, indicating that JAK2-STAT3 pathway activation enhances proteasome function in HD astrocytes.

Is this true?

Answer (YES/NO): YES